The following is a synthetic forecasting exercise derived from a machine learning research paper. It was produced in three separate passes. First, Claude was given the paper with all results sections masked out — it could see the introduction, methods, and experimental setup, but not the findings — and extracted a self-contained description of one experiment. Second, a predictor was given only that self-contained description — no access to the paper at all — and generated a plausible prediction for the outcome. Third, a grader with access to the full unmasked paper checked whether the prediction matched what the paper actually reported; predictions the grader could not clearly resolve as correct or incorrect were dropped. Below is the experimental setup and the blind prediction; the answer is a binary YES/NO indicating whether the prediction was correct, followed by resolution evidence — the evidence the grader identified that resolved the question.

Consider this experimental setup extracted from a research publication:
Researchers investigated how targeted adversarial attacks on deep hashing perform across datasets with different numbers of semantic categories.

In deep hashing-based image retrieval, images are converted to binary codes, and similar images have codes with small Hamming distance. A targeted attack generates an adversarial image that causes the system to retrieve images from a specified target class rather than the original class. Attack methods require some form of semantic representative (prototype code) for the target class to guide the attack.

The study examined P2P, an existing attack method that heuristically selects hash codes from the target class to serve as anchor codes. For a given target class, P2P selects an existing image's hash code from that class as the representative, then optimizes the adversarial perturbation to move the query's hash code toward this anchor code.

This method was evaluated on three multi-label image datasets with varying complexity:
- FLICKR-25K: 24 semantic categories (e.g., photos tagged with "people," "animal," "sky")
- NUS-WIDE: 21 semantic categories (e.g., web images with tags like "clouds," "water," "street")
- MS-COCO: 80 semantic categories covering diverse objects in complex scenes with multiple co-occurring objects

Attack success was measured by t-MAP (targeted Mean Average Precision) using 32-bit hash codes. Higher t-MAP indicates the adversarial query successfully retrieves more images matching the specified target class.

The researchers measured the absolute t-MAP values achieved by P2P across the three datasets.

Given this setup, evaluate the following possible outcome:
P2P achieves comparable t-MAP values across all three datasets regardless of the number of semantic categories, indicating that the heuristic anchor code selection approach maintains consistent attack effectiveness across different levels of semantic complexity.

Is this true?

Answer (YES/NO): NO